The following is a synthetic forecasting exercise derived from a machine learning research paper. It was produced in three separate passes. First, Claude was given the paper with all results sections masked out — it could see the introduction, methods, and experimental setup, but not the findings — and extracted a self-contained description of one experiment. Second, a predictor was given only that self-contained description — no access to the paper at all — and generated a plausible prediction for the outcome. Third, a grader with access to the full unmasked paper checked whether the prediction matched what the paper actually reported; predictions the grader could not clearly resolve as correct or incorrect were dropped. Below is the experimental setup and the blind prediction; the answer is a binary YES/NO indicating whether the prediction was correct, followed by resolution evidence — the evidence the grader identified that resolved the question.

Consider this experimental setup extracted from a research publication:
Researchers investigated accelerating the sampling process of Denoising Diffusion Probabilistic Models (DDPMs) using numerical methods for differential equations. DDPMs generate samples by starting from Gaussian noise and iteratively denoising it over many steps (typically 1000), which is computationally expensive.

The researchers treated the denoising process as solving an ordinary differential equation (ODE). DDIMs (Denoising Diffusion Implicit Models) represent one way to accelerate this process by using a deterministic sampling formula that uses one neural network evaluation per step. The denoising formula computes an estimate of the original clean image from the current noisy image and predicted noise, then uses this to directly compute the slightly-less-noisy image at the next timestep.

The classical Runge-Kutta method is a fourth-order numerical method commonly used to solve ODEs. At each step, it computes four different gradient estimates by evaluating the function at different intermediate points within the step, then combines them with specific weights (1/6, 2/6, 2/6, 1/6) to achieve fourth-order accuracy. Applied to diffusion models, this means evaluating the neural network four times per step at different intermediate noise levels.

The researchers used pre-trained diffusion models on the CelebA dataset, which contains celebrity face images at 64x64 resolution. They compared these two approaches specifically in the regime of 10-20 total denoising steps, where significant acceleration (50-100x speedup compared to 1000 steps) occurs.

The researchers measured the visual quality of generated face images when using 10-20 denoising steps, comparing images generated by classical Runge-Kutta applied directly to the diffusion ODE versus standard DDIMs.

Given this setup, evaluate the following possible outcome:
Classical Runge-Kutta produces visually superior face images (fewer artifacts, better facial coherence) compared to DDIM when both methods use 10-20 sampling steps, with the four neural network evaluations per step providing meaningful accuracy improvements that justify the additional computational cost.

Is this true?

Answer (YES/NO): NO